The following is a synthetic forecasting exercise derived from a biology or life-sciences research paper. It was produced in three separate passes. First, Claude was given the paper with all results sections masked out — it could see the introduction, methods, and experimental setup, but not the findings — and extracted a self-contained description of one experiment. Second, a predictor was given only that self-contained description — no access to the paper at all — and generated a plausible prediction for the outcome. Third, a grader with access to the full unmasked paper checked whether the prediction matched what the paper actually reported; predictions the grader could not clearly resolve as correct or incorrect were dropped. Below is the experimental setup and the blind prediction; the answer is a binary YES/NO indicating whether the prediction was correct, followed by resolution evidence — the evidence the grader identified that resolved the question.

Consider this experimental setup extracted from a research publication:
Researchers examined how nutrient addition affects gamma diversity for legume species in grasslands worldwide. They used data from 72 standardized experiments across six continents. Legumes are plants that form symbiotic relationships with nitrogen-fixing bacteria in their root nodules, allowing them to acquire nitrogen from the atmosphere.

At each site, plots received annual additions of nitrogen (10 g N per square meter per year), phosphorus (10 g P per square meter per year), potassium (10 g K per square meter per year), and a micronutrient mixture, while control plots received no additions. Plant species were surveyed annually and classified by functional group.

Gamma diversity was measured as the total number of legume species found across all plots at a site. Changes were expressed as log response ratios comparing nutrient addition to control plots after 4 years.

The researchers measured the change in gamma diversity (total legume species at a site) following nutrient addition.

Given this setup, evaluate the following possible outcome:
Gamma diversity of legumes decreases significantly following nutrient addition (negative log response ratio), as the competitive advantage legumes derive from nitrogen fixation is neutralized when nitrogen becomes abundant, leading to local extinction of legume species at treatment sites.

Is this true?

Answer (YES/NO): NO